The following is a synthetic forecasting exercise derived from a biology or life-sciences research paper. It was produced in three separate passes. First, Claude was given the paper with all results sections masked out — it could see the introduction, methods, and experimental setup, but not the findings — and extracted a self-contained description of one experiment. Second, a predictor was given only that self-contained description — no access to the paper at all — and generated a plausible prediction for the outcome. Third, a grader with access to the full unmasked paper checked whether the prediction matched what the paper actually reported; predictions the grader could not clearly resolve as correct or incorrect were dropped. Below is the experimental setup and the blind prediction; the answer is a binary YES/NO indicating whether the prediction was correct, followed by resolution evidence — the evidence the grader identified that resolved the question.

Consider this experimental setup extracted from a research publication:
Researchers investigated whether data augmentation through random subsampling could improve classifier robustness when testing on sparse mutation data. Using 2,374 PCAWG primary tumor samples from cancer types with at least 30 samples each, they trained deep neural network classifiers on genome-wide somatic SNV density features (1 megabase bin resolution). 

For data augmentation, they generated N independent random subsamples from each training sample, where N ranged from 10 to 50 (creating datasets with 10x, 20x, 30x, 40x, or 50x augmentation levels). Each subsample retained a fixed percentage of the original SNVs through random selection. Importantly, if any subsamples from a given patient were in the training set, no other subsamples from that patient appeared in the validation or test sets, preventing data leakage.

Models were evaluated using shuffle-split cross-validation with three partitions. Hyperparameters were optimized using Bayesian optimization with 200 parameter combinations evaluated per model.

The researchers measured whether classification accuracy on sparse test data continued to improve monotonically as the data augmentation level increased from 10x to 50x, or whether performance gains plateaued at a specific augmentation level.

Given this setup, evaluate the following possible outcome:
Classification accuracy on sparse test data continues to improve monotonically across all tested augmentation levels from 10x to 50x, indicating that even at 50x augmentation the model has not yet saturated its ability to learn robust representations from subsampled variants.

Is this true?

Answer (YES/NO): NO